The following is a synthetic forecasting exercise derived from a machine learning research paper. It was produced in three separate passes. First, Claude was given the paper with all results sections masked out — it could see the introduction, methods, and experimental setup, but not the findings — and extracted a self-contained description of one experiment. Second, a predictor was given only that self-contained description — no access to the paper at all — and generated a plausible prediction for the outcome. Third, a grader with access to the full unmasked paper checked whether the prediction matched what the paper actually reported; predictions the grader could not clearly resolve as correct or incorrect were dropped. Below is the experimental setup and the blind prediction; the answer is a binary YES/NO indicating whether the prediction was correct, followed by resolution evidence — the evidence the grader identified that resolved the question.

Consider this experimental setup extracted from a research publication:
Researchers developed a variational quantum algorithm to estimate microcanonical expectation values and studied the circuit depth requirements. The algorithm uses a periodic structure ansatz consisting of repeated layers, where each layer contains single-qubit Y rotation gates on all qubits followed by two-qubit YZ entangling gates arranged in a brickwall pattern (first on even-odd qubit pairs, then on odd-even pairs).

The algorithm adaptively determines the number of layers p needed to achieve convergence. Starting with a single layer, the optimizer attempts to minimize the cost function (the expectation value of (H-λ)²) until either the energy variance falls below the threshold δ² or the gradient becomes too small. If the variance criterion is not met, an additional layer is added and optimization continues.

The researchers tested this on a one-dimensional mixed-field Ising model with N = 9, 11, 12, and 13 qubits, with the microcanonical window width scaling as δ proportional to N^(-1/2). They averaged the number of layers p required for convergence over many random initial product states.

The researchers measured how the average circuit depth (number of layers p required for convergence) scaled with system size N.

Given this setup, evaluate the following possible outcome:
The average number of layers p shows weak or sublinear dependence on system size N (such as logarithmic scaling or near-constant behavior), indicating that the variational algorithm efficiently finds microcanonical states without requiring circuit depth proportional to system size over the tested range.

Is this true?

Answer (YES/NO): NO